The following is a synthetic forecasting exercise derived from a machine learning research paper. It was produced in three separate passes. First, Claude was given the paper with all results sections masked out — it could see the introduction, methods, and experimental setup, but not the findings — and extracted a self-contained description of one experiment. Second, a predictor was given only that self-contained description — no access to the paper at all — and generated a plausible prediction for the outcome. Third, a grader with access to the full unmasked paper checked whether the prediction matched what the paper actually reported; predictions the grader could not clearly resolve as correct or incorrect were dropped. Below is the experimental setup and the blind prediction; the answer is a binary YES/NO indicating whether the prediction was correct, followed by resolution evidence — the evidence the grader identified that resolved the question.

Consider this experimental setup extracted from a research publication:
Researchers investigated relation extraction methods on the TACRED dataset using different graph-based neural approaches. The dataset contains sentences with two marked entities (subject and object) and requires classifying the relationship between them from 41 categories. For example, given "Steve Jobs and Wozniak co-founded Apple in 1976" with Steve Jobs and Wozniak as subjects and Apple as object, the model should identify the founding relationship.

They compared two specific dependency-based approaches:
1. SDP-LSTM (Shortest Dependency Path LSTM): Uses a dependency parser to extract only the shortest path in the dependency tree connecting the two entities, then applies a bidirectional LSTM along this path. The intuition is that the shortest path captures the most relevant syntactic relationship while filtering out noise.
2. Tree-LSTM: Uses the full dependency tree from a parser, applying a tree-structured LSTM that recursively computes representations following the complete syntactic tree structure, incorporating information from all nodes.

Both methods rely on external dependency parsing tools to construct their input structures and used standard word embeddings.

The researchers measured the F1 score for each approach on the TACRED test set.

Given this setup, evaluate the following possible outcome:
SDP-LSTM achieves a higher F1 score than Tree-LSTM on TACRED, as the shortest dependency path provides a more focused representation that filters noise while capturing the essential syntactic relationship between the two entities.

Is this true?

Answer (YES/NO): NO